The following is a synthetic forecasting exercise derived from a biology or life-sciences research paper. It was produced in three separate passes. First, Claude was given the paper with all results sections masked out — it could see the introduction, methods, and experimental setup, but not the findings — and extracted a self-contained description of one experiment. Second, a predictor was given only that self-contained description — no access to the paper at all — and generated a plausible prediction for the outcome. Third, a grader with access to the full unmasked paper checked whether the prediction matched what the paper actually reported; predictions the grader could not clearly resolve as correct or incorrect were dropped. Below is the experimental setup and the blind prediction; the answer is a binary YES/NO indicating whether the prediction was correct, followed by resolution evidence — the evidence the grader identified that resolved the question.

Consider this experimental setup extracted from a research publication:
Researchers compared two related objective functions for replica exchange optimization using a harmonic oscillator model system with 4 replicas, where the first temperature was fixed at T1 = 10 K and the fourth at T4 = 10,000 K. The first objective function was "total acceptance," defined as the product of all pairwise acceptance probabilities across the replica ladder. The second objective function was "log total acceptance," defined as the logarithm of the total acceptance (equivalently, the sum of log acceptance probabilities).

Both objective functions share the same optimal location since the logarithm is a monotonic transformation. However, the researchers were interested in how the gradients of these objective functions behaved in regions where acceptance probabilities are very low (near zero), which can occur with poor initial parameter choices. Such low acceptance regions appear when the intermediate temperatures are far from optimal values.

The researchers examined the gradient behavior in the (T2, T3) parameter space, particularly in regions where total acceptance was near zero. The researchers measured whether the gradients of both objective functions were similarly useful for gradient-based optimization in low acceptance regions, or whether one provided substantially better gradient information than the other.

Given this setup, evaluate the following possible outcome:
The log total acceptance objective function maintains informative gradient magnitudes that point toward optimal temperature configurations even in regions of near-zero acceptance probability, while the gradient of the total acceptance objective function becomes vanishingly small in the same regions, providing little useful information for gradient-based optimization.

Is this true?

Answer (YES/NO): YES